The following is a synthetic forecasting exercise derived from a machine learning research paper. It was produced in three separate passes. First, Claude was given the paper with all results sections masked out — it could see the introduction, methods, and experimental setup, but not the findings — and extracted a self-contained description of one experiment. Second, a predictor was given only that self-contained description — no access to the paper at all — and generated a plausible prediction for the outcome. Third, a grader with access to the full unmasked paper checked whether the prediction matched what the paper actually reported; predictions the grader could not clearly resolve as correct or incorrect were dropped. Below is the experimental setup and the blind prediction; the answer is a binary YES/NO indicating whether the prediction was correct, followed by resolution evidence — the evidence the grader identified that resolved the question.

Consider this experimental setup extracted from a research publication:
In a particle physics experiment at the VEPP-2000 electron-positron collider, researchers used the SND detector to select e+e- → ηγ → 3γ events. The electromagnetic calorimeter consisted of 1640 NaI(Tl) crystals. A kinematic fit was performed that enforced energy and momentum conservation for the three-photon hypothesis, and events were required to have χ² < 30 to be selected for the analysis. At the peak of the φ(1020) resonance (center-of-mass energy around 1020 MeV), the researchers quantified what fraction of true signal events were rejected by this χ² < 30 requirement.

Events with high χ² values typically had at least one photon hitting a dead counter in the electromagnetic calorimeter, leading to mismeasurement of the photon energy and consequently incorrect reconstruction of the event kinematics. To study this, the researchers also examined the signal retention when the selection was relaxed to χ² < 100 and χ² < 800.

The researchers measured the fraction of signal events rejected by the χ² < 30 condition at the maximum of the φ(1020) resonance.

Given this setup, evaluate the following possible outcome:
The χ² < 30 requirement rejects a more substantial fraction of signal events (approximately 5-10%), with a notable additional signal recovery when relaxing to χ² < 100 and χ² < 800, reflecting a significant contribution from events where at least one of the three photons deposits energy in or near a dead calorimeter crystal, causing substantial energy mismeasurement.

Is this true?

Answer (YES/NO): YES